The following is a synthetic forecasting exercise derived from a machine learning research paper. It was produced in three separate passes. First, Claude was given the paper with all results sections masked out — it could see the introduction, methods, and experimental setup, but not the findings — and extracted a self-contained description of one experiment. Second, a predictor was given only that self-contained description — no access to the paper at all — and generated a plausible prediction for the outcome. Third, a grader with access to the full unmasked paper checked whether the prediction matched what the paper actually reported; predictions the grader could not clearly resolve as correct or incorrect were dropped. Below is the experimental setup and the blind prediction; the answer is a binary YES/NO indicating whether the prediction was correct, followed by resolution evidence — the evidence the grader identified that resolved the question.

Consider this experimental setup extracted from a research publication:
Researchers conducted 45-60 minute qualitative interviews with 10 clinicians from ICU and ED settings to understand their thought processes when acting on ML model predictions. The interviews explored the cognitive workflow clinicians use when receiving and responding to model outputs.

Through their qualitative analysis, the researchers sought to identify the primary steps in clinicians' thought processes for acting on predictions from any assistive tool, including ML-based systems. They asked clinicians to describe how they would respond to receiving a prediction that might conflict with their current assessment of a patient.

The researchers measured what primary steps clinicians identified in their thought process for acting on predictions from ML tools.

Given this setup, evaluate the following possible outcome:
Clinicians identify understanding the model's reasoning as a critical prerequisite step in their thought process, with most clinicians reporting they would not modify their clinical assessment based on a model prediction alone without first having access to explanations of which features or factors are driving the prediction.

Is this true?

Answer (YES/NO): NO